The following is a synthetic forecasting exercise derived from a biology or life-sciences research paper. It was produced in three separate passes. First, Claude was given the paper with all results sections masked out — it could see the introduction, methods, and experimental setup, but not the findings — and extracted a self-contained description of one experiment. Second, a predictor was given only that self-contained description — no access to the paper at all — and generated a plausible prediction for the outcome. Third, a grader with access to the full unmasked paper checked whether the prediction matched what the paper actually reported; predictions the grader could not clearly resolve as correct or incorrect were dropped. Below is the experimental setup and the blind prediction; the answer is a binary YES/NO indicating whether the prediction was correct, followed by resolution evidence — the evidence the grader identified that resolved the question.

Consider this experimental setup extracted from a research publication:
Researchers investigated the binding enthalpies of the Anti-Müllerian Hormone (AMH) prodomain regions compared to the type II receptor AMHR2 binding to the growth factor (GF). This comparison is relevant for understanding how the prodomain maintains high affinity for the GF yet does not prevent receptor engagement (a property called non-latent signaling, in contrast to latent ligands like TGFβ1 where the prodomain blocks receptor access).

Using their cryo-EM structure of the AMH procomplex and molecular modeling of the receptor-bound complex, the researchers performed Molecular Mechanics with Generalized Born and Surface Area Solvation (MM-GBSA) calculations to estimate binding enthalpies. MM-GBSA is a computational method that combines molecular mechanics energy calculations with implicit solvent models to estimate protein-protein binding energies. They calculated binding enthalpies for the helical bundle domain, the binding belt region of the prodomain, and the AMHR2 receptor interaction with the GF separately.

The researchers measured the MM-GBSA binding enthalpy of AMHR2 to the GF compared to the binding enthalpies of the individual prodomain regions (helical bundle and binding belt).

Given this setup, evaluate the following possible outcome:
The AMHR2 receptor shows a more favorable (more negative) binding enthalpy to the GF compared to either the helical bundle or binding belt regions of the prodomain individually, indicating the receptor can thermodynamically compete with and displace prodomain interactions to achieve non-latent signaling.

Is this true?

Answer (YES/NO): NO